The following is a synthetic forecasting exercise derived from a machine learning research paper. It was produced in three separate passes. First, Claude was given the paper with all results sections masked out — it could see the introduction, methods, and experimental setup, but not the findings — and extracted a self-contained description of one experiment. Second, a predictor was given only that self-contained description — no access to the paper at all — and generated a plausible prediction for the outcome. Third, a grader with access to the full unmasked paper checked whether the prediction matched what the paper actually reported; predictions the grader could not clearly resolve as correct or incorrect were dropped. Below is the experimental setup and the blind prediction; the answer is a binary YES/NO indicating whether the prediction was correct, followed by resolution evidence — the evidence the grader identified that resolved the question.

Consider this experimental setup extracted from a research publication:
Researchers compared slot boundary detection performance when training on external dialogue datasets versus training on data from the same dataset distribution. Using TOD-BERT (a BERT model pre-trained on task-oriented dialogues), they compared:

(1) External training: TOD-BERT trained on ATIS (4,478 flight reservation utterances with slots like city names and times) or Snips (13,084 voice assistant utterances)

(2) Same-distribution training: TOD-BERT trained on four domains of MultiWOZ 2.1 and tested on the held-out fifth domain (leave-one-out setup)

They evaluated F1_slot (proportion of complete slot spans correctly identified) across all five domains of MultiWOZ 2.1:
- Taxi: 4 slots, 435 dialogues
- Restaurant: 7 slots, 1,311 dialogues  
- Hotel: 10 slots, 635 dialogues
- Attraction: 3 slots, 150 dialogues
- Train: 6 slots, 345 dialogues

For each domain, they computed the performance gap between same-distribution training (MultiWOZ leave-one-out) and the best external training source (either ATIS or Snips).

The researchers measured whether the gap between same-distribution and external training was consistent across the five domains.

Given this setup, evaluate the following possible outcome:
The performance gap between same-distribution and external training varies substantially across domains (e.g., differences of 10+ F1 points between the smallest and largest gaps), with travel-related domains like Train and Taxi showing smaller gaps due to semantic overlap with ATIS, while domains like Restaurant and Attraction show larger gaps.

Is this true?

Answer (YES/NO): NO